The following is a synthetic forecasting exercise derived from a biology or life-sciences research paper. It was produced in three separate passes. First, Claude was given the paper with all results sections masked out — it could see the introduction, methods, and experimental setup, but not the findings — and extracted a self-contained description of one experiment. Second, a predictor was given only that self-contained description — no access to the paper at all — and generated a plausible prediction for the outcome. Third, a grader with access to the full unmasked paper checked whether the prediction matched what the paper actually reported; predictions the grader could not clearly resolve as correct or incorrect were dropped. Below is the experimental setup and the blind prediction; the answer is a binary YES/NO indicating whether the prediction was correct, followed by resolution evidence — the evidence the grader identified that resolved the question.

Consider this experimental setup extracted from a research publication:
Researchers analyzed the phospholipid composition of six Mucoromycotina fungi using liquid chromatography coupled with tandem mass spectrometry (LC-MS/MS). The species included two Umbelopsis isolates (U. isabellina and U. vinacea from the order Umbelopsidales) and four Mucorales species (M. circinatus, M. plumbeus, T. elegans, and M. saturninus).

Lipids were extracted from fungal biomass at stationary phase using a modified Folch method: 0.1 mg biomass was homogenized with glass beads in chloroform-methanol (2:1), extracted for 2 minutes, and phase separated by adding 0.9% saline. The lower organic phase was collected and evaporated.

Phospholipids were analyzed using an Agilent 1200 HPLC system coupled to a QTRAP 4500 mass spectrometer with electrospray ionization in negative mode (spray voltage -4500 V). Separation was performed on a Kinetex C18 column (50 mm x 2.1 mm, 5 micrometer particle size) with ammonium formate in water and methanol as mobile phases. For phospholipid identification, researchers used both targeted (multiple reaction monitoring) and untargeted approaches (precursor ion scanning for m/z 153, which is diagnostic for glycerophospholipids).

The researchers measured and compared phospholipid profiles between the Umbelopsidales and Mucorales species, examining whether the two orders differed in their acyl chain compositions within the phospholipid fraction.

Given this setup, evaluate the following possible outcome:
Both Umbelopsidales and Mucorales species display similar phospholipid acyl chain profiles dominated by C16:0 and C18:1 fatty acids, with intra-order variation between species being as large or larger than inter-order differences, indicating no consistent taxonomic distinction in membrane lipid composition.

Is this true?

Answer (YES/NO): NO